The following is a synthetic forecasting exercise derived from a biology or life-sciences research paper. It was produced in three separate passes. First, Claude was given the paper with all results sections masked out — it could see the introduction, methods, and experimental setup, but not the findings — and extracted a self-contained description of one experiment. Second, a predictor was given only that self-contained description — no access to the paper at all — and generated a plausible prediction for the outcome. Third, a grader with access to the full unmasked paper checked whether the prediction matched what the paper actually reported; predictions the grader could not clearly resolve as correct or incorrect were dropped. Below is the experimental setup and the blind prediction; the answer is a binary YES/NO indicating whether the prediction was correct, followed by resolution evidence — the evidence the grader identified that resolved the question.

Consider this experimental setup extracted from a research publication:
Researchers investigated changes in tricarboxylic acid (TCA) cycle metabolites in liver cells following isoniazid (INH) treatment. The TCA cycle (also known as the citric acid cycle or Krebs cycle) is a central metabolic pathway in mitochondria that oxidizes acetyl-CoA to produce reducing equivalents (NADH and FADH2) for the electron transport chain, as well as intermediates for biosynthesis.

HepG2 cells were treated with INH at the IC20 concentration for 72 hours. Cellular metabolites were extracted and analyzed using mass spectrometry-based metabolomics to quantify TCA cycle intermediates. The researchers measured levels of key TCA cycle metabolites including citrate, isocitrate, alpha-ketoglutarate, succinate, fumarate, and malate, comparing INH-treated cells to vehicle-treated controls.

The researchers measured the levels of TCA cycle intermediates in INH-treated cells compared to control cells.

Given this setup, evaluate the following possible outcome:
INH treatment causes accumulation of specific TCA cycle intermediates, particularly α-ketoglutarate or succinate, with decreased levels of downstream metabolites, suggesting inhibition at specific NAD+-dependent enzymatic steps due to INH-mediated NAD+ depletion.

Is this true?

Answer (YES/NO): NO